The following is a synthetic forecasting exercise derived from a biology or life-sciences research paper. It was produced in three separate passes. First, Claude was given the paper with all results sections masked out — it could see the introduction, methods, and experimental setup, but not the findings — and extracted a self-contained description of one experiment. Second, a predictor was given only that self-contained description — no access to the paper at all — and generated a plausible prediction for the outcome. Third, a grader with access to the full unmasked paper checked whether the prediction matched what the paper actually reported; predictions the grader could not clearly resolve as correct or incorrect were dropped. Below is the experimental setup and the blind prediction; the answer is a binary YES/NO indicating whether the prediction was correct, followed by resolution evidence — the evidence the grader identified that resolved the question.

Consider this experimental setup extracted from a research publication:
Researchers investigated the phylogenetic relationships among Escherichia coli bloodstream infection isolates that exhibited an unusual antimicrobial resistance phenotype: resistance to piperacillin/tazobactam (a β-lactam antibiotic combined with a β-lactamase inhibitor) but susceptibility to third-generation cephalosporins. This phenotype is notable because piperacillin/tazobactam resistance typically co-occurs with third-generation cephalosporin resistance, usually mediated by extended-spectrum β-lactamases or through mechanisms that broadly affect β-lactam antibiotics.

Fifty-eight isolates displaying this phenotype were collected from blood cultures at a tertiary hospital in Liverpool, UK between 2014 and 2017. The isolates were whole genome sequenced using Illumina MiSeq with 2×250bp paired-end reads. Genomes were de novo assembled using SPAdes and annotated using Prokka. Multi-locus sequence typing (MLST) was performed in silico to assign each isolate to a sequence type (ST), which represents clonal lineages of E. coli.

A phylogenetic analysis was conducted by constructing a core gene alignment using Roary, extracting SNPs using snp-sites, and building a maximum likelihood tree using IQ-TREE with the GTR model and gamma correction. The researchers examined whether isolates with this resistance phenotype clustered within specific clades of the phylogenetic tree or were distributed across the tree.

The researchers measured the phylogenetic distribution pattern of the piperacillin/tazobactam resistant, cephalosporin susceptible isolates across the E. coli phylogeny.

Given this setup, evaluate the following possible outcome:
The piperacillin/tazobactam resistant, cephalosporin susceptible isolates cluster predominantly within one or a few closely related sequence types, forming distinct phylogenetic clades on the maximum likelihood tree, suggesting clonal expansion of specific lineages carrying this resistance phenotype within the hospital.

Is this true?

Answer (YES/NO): NO